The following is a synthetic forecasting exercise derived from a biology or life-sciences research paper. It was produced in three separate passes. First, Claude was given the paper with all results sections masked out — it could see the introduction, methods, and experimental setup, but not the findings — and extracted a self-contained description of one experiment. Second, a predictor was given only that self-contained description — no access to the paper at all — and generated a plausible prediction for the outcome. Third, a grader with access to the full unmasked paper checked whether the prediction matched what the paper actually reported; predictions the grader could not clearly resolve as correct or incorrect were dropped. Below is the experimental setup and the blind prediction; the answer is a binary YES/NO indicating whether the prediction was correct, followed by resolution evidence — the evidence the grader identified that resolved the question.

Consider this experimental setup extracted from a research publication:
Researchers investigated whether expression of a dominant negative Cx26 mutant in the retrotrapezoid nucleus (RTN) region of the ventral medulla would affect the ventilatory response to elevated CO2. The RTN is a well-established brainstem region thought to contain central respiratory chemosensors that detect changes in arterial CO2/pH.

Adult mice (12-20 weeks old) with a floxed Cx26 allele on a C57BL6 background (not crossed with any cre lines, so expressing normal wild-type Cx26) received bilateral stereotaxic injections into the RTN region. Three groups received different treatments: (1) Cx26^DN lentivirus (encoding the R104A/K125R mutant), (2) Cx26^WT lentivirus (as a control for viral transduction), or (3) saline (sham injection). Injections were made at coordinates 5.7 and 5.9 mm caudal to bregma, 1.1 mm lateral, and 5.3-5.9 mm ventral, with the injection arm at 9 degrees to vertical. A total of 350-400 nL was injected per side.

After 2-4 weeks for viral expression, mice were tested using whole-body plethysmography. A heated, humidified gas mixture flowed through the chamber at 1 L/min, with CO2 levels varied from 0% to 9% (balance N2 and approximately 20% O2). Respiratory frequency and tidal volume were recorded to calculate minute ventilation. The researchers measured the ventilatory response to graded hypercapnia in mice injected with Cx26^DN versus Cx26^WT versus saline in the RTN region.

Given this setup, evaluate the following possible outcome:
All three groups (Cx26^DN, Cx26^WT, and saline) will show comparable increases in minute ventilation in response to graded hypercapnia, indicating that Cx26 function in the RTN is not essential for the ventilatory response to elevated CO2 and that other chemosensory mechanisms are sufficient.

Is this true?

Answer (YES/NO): YES